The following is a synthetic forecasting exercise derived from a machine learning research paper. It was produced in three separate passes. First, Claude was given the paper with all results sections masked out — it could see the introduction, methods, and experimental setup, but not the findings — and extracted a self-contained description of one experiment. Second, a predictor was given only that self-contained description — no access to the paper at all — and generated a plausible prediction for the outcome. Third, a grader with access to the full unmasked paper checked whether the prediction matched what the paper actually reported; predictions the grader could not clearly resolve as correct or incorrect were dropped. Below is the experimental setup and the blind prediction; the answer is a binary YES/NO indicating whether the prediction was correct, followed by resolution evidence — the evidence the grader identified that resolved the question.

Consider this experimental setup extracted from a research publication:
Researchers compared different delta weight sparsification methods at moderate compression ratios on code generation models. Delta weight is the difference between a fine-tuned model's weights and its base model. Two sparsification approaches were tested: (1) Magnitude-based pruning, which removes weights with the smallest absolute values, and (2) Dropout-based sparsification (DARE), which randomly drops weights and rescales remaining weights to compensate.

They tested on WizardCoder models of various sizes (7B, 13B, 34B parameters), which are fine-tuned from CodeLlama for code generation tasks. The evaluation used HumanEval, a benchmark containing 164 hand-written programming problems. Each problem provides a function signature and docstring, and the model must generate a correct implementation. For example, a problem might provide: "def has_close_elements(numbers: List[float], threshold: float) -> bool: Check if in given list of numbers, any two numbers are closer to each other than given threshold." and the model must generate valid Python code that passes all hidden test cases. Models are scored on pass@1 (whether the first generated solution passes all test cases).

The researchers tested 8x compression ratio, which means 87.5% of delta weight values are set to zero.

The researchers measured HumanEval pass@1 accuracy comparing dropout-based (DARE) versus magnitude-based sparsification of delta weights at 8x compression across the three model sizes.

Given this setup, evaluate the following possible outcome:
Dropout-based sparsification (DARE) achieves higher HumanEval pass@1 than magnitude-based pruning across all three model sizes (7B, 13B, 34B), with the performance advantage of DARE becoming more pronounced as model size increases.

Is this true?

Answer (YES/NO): YES